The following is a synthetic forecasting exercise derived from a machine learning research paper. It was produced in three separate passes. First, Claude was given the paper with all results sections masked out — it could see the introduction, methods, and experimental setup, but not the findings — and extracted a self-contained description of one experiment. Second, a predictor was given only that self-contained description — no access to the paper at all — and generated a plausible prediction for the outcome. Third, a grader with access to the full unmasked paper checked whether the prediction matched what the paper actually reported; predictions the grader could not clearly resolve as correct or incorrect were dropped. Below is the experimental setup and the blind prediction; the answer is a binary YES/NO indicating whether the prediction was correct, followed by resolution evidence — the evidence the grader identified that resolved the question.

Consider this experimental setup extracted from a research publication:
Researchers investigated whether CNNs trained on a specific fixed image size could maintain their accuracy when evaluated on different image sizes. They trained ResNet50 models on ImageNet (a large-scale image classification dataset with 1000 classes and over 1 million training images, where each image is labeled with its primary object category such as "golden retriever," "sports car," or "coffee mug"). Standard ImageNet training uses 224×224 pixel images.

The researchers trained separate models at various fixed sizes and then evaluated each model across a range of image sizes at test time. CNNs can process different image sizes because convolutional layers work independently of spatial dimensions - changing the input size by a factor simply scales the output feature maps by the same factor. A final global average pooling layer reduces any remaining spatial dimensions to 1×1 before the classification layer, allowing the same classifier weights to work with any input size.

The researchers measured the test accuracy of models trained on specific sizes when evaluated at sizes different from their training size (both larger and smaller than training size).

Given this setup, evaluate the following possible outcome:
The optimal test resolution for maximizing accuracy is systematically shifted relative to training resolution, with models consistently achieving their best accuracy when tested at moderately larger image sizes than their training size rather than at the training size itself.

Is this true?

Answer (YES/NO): YES